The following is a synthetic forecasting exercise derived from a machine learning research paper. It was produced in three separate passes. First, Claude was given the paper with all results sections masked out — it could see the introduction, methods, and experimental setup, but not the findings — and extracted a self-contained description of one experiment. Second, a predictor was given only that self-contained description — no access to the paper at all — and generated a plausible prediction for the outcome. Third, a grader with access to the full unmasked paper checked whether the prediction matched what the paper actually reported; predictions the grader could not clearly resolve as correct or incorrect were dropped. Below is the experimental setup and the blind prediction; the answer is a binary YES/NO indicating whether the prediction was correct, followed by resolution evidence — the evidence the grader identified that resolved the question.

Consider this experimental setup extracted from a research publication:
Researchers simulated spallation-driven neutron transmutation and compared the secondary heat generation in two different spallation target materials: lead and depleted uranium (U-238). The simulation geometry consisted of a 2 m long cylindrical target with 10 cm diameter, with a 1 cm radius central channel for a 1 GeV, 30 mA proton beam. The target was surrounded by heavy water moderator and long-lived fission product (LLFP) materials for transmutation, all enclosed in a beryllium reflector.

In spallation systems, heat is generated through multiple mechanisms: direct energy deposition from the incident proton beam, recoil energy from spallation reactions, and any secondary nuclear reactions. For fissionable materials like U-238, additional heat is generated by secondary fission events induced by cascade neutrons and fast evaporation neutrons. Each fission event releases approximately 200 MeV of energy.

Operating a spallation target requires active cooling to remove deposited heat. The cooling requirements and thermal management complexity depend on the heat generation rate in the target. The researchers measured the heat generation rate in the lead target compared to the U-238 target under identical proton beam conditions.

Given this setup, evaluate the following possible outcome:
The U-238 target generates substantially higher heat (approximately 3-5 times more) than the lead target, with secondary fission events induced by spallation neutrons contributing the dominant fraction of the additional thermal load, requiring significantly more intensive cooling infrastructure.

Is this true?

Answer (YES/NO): NO